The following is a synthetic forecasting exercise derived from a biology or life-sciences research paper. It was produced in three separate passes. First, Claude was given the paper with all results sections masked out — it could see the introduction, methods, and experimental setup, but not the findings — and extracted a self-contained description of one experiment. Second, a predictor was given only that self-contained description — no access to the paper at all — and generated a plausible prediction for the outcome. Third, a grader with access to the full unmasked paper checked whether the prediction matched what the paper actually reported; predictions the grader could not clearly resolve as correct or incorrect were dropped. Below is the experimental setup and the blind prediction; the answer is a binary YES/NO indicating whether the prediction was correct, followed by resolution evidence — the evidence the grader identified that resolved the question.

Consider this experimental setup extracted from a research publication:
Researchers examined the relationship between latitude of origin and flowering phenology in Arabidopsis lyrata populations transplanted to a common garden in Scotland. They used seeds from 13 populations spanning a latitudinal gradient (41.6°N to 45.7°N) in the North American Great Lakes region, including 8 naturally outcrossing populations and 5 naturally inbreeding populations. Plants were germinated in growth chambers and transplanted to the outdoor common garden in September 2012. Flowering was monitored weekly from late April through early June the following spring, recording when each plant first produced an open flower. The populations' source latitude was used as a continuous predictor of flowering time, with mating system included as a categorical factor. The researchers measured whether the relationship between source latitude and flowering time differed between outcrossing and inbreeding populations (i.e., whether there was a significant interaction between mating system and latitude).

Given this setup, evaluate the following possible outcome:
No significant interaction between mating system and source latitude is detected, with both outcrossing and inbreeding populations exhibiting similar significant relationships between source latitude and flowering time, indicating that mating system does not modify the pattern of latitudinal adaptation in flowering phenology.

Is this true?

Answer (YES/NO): NO